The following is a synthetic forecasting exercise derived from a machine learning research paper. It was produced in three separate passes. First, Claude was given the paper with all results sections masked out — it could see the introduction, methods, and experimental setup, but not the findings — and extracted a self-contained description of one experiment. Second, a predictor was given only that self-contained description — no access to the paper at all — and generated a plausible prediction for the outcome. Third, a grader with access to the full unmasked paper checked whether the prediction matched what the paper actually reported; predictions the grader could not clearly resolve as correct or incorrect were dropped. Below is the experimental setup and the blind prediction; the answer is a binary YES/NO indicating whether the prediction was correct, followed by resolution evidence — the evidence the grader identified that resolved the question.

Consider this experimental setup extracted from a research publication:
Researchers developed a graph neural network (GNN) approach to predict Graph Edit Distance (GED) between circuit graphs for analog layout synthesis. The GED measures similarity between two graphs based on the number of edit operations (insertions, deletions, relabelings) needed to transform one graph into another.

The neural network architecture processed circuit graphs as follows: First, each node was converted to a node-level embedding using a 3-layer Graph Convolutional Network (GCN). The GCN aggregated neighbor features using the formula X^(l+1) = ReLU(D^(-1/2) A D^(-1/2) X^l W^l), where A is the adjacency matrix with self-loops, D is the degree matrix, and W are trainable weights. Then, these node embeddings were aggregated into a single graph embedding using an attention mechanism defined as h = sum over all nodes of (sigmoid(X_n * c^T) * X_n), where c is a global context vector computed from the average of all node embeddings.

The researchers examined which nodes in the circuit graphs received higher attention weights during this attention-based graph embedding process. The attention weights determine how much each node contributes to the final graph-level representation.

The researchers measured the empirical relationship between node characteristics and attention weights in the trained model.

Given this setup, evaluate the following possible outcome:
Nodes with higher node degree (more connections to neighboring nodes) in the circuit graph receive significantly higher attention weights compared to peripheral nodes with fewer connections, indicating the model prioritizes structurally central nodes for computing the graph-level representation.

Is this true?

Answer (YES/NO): YES